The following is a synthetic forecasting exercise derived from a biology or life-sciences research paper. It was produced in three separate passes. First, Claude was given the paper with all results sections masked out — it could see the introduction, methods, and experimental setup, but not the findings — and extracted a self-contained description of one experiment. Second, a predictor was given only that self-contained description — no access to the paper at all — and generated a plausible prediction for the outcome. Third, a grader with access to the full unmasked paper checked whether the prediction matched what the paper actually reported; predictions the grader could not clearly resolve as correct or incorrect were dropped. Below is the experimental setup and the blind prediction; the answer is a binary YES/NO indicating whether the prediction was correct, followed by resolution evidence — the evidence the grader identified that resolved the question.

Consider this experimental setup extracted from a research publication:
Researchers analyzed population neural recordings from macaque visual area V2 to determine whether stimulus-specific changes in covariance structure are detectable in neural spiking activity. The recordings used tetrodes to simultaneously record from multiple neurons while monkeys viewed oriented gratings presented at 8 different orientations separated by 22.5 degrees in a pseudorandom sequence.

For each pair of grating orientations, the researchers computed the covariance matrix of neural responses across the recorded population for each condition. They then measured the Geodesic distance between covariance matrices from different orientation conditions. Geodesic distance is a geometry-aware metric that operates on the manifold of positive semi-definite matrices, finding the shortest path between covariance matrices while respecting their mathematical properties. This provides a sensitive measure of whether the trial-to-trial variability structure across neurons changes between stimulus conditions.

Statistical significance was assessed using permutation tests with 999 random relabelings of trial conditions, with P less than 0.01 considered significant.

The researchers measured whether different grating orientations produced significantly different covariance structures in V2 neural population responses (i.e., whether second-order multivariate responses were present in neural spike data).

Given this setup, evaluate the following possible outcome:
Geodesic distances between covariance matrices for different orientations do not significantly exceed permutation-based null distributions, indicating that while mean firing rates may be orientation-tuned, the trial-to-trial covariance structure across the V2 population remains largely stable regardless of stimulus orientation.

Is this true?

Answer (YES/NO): NO